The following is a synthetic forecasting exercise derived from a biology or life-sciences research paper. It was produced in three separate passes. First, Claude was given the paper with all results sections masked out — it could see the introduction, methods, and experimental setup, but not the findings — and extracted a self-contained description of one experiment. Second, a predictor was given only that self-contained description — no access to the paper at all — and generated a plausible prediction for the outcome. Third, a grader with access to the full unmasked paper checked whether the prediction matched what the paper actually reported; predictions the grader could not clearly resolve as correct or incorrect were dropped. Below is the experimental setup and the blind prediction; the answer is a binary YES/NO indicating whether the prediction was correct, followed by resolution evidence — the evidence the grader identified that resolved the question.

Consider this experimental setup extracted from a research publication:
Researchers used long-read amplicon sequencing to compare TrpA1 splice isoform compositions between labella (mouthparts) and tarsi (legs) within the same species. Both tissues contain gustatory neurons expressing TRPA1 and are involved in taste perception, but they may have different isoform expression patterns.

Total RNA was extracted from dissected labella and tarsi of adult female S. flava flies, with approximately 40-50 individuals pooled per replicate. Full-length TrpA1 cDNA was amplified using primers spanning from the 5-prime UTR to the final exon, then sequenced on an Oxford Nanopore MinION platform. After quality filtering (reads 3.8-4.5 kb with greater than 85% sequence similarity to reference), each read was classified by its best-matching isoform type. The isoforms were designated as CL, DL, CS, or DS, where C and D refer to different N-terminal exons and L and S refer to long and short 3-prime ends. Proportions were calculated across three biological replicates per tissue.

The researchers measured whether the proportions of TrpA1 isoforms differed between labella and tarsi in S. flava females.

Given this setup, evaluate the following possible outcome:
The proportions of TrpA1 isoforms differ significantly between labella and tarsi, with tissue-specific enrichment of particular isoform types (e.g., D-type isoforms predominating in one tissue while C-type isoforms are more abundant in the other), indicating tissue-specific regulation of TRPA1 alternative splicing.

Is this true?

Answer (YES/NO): YES